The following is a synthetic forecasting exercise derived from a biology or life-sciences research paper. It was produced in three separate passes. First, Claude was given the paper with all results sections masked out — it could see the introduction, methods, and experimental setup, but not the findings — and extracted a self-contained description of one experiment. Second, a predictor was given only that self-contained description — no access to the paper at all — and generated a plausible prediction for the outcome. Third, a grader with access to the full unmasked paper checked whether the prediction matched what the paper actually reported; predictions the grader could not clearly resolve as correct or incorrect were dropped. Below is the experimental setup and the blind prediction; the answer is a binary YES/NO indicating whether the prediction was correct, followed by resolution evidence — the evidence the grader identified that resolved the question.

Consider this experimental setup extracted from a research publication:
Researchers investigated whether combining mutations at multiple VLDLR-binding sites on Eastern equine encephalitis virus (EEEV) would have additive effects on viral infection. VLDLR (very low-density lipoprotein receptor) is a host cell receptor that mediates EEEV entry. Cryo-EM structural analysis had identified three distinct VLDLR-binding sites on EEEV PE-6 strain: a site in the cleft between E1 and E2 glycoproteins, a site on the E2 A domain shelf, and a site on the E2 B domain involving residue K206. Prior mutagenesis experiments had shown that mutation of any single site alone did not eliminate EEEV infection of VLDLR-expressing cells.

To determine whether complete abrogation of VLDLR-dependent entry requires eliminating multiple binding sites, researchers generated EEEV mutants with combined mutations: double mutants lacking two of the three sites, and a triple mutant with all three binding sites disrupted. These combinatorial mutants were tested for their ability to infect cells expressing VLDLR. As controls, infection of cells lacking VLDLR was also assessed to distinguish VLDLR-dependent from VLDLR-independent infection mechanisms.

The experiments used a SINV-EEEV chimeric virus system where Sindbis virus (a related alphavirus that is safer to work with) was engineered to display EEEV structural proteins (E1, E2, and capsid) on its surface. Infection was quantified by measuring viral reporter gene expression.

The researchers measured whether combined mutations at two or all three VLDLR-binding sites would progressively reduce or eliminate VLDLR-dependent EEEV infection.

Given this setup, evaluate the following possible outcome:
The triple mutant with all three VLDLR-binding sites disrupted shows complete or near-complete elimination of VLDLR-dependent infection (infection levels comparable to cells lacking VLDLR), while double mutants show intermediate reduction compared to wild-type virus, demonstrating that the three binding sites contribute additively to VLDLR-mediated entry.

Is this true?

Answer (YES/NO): NO